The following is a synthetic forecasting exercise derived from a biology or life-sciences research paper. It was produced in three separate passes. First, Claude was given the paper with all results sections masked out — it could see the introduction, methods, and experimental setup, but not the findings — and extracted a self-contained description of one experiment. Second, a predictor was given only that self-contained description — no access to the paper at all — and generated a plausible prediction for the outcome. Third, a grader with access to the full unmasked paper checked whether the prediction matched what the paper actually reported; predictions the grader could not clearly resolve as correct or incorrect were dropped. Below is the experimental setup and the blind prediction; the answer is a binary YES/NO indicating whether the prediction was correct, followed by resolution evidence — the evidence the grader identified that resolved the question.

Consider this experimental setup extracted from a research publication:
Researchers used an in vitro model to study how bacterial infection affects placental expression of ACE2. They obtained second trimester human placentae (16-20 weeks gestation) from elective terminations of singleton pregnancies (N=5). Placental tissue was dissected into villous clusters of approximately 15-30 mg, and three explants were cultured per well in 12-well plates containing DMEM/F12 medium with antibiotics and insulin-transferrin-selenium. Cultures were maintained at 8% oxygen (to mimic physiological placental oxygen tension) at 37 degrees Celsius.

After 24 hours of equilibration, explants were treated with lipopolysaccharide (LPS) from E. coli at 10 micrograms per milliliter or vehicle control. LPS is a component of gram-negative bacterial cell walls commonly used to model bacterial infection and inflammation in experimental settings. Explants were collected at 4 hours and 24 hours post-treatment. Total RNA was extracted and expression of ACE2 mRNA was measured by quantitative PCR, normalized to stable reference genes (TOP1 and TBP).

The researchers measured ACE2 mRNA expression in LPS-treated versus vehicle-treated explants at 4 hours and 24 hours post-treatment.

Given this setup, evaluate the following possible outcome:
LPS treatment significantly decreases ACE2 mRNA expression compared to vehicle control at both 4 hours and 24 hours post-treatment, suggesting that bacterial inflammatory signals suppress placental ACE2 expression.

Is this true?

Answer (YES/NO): NO